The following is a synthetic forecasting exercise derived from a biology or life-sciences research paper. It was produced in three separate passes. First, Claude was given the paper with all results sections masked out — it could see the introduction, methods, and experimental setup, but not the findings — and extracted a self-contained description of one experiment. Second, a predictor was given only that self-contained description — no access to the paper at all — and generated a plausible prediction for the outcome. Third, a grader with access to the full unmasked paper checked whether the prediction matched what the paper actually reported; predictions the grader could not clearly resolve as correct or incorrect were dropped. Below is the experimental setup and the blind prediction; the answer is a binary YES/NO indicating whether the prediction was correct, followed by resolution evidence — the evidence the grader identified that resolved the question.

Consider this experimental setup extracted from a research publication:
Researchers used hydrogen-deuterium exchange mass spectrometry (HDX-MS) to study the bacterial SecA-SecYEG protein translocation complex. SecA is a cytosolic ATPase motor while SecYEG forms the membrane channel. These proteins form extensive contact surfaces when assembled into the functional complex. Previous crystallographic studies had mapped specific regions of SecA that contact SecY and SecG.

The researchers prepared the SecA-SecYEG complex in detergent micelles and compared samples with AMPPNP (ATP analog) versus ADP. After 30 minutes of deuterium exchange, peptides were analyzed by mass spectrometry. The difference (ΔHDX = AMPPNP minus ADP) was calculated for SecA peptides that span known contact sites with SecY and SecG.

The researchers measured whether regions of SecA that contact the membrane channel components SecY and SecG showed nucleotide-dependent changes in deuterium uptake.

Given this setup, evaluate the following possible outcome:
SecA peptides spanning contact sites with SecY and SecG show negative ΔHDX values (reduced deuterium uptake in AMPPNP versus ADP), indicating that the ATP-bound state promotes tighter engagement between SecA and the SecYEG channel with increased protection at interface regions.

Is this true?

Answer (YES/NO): YES